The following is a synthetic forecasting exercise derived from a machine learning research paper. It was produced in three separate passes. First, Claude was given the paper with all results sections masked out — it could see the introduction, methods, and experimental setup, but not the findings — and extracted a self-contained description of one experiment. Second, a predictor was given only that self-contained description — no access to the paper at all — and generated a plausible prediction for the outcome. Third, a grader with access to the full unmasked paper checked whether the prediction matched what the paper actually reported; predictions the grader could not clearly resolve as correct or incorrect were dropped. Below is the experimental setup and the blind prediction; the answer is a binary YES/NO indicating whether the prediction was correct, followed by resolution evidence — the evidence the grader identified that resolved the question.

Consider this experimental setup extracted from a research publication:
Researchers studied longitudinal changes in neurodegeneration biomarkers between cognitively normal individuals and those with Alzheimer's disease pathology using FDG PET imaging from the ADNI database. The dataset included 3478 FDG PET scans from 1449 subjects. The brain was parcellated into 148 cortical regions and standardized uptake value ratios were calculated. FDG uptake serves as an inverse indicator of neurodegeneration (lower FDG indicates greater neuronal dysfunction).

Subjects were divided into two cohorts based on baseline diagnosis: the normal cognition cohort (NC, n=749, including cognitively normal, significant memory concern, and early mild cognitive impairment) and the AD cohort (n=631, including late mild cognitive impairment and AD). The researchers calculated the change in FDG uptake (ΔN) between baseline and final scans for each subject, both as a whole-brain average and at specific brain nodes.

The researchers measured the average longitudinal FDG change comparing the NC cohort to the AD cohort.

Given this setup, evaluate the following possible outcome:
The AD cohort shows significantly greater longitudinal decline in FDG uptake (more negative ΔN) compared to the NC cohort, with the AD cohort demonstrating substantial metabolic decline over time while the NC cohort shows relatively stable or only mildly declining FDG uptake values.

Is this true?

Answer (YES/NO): NO